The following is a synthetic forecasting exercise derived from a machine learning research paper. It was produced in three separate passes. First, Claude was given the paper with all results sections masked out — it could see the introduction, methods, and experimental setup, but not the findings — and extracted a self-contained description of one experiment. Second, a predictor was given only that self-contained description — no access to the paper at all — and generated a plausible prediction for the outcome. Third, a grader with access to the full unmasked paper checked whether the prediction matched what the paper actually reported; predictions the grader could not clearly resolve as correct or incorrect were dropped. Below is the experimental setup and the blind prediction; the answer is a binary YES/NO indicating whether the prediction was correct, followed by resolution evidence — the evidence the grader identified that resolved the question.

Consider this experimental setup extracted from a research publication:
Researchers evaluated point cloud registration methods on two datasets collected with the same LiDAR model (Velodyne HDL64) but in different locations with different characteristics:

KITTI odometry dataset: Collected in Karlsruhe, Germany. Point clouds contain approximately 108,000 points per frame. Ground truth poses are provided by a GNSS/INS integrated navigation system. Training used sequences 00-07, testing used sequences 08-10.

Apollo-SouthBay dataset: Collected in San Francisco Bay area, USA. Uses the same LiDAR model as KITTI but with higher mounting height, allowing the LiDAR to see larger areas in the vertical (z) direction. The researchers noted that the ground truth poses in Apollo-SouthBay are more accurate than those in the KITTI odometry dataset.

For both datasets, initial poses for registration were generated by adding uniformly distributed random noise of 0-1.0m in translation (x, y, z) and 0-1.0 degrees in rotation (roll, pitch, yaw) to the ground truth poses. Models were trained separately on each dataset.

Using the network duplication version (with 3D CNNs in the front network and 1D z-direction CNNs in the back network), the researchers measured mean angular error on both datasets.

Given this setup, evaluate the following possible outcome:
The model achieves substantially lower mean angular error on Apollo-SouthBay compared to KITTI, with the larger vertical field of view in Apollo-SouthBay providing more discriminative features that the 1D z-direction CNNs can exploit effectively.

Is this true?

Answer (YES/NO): NO